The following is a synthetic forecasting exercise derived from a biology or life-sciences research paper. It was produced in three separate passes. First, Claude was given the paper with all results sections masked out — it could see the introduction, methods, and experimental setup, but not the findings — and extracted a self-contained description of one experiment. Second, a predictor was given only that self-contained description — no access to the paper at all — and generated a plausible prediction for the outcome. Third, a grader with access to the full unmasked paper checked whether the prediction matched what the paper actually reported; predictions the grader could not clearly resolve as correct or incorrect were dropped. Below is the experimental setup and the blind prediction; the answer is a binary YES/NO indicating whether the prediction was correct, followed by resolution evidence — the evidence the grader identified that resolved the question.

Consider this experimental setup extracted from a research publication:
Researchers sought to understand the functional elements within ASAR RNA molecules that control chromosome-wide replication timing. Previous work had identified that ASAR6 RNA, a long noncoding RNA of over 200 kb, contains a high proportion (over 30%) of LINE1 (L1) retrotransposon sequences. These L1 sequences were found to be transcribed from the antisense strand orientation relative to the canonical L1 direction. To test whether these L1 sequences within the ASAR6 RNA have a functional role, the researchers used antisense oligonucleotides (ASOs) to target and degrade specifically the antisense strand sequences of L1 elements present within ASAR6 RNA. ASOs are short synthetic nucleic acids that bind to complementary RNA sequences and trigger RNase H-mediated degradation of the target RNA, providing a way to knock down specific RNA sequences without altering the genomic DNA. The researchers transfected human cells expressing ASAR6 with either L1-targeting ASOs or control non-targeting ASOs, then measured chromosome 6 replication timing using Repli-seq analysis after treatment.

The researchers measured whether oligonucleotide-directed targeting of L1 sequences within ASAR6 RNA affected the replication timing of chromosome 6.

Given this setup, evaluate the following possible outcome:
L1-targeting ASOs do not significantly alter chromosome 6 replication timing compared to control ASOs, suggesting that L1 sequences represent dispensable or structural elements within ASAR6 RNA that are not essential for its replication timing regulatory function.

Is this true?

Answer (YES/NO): NO